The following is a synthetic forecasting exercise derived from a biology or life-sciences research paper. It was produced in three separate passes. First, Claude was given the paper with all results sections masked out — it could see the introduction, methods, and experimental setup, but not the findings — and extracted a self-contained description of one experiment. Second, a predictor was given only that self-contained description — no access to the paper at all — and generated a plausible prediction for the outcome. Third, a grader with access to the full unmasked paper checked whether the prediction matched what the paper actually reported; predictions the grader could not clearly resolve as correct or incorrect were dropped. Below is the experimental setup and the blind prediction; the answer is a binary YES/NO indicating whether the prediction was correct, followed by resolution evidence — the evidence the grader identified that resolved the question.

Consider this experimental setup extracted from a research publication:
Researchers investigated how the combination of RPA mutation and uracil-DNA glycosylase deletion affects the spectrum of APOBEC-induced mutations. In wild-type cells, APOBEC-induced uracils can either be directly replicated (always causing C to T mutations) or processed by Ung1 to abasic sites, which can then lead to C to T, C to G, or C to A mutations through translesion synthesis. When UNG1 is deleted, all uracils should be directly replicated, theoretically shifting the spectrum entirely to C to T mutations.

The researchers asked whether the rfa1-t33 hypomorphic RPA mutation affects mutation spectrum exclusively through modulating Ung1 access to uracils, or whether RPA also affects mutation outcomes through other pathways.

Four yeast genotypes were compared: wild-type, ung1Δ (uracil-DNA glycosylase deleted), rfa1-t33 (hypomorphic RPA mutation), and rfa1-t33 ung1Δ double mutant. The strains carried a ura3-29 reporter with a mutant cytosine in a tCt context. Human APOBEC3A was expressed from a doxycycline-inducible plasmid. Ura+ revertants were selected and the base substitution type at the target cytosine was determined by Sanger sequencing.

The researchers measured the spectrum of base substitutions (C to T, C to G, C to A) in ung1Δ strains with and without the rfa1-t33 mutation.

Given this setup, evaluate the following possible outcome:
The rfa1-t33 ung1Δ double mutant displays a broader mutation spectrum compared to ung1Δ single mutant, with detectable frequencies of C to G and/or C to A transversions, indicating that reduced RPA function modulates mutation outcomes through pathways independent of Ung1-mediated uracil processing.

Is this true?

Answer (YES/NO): NO